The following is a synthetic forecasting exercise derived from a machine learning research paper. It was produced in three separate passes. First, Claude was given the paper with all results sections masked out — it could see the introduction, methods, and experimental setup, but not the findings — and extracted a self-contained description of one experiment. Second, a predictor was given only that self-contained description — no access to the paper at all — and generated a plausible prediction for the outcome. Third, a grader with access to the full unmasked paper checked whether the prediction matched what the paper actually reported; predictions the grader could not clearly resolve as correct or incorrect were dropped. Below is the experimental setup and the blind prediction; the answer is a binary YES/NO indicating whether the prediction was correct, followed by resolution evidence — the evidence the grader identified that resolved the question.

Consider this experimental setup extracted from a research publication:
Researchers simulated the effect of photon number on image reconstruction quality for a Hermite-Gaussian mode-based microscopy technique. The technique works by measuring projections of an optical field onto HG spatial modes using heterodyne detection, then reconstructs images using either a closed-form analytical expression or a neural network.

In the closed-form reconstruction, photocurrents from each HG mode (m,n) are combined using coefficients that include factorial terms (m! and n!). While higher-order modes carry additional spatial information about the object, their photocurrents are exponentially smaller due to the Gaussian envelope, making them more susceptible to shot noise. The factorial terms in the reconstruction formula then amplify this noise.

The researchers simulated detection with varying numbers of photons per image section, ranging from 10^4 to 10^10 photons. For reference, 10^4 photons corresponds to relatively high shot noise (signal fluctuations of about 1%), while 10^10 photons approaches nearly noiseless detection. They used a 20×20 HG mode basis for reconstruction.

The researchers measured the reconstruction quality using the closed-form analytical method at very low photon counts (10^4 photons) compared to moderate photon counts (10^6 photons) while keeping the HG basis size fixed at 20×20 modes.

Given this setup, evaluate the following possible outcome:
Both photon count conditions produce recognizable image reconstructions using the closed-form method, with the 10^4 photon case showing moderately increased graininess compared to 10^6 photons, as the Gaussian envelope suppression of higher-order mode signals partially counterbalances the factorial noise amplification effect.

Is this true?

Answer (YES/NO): NO